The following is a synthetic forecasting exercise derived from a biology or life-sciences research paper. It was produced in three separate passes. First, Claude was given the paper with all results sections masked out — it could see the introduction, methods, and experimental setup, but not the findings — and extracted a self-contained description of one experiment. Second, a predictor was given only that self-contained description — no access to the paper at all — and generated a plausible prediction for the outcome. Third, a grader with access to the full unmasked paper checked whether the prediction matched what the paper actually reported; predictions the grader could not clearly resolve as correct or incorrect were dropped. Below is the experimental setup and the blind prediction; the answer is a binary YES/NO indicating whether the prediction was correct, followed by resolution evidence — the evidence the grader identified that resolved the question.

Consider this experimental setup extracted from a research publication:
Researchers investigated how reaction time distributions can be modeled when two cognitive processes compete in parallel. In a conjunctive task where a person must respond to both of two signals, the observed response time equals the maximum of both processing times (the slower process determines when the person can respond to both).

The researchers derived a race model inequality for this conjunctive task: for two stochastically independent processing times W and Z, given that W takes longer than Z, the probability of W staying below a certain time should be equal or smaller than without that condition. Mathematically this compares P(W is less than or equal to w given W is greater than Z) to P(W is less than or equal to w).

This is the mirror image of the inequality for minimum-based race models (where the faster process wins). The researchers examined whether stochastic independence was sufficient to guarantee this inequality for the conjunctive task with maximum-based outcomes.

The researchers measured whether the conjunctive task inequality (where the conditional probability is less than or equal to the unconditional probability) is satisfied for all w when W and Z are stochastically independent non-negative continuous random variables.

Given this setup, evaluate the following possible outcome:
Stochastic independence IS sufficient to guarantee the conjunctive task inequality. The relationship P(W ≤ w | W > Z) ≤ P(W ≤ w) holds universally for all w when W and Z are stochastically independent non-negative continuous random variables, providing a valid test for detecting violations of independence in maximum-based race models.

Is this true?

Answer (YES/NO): YES